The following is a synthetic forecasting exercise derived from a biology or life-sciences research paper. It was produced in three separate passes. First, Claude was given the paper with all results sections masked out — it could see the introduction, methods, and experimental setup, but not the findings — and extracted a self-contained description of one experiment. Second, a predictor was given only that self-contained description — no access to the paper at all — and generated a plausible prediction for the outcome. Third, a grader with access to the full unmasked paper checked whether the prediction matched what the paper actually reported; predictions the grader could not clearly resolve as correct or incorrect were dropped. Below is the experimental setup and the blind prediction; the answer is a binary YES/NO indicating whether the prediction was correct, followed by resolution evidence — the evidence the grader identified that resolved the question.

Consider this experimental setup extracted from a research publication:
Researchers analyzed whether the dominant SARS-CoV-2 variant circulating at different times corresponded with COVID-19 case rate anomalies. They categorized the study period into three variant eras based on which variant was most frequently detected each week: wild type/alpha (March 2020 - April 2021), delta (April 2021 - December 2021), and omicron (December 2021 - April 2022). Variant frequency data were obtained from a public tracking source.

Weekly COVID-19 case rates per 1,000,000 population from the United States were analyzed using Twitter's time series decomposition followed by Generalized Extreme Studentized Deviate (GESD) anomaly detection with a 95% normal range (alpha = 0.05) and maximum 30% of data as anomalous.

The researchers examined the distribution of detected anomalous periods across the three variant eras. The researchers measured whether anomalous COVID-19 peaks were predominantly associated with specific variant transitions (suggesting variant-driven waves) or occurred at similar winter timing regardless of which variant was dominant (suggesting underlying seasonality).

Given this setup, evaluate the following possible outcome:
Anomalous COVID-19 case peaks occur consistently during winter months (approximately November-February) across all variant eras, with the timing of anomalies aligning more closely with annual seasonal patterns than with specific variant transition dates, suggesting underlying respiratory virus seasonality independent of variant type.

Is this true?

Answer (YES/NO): YES